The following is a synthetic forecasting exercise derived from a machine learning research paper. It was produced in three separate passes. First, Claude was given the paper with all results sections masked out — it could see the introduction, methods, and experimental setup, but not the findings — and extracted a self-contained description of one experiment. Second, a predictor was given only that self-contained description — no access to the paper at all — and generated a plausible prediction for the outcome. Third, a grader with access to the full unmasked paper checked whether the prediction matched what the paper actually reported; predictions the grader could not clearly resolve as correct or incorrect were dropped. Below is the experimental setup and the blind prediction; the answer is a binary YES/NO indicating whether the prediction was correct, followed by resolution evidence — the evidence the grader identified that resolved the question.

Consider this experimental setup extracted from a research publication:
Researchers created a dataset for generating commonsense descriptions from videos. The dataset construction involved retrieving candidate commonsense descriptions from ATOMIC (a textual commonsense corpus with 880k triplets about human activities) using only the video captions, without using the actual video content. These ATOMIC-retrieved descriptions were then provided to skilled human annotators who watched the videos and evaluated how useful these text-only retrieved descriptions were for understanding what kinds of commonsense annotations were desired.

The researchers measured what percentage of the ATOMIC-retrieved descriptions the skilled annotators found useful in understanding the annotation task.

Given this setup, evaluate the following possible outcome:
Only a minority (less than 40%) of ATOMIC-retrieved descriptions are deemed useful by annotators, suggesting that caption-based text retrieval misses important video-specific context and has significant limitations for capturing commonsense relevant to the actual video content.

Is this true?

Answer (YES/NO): NO